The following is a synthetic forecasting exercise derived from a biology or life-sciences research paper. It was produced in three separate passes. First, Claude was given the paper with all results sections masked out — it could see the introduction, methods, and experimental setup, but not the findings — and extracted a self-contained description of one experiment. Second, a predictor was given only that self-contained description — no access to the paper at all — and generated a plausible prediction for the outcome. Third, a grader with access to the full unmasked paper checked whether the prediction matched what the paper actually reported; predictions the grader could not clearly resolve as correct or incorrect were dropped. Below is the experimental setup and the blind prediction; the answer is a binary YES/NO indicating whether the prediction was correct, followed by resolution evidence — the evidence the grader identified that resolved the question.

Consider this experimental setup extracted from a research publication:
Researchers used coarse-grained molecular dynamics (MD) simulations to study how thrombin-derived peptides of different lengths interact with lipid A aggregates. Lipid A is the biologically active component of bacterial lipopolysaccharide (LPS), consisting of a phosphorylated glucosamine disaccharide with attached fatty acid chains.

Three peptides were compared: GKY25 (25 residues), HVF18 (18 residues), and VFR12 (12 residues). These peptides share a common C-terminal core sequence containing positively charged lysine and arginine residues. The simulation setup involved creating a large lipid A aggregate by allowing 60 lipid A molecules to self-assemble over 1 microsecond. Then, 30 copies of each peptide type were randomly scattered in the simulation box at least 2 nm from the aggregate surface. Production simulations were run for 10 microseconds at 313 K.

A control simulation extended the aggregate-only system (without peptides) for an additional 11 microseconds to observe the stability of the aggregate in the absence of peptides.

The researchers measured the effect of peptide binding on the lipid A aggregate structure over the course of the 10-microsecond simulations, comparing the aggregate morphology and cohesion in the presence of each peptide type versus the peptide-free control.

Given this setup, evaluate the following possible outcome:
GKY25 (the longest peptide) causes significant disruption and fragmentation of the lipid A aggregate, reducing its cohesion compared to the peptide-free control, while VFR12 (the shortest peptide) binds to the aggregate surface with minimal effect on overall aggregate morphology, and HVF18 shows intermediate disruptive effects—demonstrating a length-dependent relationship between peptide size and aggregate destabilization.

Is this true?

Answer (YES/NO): NO